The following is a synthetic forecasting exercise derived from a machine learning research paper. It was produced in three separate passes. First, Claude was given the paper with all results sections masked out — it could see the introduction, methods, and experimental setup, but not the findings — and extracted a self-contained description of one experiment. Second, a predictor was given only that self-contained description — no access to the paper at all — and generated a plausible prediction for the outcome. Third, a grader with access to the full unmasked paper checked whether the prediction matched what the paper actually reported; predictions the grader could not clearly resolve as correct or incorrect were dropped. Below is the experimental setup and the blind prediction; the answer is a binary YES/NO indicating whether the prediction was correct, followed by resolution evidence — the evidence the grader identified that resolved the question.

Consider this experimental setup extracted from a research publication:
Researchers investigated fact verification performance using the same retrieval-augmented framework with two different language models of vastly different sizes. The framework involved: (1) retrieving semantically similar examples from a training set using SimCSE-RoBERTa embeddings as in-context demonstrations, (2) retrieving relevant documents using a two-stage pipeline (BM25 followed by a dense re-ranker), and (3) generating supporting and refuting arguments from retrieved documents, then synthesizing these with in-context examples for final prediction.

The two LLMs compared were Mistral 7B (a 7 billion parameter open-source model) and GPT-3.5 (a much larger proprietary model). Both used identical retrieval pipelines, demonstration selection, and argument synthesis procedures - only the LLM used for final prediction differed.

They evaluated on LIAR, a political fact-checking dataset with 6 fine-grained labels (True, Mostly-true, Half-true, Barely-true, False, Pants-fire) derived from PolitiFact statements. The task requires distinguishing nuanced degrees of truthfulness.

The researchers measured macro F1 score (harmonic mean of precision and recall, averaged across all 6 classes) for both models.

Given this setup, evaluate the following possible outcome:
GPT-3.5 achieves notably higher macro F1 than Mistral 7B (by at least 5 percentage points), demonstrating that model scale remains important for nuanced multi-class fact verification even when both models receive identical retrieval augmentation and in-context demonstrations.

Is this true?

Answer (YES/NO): NO